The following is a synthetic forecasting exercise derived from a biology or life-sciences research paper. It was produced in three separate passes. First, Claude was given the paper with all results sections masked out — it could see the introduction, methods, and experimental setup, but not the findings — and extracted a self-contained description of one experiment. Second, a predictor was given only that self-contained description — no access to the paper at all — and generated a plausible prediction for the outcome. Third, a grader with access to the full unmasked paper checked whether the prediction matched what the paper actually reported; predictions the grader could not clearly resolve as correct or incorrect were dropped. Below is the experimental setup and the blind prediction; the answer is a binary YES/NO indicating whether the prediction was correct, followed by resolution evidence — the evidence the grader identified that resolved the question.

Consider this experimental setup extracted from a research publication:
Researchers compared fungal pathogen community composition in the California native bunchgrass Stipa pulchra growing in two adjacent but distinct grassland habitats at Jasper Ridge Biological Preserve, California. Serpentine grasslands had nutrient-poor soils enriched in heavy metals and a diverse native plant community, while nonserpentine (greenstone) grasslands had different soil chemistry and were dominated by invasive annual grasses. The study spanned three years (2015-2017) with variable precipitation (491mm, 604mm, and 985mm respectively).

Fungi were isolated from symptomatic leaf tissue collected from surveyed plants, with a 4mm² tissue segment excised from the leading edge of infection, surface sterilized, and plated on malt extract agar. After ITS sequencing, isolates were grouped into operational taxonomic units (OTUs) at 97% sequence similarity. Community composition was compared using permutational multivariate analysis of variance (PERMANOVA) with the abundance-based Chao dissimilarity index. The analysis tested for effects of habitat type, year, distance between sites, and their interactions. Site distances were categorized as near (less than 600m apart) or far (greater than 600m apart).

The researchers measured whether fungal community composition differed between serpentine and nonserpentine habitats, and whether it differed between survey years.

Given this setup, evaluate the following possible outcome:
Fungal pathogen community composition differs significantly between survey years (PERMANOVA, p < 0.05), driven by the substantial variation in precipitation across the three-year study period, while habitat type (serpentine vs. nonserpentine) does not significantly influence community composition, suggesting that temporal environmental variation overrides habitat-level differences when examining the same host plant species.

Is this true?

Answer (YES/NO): NO